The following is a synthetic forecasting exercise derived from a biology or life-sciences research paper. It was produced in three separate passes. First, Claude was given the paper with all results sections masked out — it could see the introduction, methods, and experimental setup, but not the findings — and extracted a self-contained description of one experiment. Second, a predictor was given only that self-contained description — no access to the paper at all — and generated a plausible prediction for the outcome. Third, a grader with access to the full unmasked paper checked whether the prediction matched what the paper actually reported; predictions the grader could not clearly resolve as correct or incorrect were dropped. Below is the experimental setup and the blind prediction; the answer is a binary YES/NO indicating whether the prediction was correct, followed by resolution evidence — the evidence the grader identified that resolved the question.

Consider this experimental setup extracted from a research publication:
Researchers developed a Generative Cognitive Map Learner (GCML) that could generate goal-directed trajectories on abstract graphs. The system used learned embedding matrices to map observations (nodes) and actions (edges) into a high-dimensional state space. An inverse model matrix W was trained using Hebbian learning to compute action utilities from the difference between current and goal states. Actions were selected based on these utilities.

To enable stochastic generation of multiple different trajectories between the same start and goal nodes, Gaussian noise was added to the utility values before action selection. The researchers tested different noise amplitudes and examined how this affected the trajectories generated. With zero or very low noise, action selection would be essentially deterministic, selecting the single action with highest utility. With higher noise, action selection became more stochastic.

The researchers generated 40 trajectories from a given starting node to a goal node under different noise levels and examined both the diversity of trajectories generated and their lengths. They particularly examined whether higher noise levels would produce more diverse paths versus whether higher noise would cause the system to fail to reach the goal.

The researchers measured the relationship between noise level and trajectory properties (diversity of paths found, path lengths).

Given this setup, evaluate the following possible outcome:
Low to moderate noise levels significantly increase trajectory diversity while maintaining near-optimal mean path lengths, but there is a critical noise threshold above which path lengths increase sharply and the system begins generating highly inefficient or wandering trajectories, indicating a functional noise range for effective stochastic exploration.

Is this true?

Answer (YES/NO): NO